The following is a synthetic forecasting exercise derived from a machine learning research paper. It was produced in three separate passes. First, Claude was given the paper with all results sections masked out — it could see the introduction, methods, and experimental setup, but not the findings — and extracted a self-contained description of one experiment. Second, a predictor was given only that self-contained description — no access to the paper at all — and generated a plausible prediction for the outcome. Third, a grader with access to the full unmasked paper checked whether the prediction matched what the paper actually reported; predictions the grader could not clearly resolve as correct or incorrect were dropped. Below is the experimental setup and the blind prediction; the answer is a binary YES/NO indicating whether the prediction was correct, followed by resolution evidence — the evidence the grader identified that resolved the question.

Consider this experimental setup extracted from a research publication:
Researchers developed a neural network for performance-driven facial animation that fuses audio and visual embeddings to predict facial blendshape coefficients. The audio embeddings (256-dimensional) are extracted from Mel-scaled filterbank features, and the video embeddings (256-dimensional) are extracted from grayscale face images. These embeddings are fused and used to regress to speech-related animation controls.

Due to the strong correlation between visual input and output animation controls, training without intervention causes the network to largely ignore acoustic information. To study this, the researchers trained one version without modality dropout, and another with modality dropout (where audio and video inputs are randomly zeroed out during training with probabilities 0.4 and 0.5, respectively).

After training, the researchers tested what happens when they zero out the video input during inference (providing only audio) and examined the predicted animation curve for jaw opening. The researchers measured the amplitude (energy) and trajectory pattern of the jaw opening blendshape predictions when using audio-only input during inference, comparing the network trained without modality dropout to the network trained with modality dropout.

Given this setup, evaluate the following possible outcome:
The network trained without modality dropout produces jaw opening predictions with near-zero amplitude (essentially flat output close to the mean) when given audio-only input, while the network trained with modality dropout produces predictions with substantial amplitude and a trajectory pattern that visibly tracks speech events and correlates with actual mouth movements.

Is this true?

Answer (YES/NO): NO